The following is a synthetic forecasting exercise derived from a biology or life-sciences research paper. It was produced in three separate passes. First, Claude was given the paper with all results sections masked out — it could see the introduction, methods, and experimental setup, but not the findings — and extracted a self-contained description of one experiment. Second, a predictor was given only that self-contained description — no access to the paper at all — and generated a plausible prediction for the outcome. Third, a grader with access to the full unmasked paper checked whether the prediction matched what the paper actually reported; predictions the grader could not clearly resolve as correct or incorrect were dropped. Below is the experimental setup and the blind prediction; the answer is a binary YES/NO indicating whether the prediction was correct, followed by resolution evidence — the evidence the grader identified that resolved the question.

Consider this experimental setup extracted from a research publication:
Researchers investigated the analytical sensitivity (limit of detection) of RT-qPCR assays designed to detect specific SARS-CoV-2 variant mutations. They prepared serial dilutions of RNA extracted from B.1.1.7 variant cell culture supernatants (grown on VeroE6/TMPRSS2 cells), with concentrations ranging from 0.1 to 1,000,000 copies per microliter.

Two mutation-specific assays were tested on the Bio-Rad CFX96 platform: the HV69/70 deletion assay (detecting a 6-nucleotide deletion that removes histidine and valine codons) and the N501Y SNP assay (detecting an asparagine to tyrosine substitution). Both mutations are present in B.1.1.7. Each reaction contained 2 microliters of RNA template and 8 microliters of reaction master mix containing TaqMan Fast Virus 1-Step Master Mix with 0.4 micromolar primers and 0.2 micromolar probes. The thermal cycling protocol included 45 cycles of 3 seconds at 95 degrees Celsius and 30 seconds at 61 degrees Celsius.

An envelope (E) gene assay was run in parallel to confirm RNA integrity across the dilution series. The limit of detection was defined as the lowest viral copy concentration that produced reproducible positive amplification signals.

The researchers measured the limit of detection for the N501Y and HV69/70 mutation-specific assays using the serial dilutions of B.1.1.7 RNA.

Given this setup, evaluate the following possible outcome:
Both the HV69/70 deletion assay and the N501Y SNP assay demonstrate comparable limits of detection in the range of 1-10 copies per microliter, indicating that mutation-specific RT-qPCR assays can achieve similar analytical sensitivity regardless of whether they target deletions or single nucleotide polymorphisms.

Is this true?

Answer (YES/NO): NO